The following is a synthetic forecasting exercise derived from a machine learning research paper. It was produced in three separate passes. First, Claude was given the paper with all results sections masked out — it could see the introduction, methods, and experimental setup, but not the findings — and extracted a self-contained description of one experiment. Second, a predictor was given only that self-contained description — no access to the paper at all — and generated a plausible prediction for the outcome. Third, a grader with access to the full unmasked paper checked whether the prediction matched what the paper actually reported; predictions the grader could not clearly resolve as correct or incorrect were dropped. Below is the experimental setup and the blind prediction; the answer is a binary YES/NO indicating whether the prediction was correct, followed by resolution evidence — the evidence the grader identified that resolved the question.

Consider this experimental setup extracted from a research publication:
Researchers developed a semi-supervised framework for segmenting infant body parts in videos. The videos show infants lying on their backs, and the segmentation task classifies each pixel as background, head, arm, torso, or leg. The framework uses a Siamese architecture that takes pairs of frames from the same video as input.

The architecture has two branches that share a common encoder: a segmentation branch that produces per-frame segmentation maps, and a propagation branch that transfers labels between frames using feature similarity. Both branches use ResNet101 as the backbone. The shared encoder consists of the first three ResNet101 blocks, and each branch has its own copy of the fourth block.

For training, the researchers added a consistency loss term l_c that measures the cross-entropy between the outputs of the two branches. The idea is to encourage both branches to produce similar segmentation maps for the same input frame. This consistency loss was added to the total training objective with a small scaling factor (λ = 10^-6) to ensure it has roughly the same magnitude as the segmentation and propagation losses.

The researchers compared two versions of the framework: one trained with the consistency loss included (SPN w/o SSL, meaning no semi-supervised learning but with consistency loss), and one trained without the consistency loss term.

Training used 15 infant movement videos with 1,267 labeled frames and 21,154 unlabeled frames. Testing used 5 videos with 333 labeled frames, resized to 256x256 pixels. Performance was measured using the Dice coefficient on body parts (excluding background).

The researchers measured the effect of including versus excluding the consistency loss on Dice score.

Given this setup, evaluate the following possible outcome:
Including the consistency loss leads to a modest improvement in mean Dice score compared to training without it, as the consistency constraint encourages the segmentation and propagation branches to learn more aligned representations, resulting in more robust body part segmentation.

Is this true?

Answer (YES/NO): YES